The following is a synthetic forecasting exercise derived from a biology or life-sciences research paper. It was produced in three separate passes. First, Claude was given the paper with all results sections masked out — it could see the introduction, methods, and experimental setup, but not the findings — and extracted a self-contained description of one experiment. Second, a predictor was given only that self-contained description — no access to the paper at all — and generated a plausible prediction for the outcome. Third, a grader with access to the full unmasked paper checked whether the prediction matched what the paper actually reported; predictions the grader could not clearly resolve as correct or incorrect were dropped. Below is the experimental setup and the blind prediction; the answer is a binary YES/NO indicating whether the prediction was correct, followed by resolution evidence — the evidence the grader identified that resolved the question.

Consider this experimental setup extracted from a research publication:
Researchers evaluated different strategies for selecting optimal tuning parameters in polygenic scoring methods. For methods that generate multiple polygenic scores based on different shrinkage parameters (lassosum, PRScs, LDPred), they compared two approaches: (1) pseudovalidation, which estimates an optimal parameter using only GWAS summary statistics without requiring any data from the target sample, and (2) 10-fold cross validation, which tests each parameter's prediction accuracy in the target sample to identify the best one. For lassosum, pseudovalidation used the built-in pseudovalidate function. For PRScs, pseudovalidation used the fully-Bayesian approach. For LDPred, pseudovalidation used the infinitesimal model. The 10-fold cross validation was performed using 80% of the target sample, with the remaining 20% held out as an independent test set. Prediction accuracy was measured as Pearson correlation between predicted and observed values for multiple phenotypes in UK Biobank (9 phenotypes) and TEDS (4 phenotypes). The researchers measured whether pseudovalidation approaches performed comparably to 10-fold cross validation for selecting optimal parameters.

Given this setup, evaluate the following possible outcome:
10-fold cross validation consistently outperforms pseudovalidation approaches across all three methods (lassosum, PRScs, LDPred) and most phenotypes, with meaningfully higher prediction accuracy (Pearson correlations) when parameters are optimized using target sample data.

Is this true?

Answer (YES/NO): NO